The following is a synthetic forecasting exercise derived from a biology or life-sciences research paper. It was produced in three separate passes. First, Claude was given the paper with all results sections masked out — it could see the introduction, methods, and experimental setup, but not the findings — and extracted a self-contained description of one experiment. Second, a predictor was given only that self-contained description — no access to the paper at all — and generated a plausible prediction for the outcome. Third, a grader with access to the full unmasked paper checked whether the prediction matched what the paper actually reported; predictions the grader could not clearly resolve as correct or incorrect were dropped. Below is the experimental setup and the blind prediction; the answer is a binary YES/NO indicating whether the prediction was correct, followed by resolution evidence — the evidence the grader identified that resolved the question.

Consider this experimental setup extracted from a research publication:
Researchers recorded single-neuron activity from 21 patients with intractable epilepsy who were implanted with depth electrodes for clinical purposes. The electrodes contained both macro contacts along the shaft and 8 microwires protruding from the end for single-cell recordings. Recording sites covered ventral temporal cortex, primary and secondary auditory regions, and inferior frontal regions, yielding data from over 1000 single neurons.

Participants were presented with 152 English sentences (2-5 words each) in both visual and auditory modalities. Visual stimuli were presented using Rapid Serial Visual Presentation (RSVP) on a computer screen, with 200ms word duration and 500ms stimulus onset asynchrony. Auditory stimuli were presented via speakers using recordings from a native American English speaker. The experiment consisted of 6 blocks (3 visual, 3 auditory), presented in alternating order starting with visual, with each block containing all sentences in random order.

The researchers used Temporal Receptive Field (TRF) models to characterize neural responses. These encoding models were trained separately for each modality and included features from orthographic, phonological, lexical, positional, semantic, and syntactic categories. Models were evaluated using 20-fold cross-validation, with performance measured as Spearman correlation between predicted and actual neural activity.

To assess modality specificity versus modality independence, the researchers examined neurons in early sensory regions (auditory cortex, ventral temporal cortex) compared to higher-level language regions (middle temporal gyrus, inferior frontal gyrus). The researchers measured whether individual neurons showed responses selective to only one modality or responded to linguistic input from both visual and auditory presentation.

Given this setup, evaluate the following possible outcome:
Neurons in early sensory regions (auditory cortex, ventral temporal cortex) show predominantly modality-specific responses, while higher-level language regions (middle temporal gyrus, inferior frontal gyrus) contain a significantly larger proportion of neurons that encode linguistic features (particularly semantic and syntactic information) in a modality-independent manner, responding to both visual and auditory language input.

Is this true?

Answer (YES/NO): YES